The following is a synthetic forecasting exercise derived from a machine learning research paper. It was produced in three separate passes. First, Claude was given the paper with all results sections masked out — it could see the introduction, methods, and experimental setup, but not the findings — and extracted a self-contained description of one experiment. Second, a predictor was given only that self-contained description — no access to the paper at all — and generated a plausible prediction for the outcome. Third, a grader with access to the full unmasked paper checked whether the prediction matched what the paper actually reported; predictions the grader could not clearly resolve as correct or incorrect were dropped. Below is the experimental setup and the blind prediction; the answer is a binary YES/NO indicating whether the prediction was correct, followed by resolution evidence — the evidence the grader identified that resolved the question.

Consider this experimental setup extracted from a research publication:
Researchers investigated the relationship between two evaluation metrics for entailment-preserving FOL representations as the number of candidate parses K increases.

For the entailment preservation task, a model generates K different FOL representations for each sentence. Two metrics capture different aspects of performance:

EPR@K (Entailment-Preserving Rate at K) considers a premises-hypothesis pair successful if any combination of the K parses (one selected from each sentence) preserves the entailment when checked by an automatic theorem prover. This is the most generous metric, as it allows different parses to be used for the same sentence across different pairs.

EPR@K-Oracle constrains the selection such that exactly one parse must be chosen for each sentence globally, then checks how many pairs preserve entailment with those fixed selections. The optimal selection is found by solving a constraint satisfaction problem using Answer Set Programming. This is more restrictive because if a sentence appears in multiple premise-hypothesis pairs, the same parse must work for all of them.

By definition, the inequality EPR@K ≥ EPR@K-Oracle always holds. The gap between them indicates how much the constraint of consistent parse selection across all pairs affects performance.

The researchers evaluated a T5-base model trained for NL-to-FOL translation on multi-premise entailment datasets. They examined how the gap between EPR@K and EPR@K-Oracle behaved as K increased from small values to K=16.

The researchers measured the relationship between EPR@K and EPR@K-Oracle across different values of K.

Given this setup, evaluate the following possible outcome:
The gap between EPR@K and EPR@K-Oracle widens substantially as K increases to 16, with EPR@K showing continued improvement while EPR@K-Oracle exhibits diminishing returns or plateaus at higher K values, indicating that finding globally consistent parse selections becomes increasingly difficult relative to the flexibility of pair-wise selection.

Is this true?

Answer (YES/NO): NO